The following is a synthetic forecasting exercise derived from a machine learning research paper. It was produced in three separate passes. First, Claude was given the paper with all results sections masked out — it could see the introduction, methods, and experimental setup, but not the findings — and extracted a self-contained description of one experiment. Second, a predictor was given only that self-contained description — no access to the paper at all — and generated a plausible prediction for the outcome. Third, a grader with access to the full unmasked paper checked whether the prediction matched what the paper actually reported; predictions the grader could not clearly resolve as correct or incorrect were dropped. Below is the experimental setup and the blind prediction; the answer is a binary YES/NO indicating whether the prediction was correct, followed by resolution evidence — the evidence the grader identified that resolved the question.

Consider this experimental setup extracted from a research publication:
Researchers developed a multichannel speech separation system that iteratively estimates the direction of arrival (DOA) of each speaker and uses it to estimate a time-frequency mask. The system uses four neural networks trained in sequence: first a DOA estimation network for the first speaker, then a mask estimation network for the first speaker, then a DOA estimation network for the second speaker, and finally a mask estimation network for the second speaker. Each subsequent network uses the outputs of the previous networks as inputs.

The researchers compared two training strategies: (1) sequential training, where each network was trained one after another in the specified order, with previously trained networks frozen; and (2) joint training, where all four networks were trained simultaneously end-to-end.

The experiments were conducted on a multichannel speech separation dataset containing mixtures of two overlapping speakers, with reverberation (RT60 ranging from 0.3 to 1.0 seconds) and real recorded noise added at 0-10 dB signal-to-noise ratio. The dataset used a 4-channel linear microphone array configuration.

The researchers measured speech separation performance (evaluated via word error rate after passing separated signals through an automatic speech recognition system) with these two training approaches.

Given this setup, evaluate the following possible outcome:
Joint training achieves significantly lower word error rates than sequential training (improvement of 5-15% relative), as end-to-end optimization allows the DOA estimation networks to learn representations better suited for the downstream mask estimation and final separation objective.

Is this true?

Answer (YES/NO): NO